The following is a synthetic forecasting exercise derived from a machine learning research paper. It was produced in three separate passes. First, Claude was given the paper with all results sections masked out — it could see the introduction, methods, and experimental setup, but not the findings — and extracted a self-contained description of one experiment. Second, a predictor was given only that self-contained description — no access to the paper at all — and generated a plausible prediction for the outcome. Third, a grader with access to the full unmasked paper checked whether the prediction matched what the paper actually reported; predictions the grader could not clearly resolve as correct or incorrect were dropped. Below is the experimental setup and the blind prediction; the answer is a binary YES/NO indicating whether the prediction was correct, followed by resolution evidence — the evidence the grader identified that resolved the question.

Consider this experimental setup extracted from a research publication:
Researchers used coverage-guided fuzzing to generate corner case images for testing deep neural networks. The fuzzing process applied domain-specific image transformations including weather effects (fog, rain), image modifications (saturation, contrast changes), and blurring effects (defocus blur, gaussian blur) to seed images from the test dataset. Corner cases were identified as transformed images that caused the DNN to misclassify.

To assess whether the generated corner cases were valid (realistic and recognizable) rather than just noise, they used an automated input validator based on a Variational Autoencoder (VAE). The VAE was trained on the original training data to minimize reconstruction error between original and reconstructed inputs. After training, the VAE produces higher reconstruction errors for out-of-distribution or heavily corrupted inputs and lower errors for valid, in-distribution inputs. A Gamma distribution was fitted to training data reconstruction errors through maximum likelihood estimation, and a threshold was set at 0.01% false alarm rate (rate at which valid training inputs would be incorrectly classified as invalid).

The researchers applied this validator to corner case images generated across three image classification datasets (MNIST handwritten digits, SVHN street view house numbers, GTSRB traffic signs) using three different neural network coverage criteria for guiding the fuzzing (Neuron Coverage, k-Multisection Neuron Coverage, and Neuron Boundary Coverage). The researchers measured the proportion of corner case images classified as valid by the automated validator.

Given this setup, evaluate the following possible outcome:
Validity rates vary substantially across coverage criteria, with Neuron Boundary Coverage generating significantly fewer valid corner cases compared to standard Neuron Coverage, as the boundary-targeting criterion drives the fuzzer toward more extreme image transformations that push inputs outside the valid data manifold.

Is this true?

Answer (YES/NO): NO